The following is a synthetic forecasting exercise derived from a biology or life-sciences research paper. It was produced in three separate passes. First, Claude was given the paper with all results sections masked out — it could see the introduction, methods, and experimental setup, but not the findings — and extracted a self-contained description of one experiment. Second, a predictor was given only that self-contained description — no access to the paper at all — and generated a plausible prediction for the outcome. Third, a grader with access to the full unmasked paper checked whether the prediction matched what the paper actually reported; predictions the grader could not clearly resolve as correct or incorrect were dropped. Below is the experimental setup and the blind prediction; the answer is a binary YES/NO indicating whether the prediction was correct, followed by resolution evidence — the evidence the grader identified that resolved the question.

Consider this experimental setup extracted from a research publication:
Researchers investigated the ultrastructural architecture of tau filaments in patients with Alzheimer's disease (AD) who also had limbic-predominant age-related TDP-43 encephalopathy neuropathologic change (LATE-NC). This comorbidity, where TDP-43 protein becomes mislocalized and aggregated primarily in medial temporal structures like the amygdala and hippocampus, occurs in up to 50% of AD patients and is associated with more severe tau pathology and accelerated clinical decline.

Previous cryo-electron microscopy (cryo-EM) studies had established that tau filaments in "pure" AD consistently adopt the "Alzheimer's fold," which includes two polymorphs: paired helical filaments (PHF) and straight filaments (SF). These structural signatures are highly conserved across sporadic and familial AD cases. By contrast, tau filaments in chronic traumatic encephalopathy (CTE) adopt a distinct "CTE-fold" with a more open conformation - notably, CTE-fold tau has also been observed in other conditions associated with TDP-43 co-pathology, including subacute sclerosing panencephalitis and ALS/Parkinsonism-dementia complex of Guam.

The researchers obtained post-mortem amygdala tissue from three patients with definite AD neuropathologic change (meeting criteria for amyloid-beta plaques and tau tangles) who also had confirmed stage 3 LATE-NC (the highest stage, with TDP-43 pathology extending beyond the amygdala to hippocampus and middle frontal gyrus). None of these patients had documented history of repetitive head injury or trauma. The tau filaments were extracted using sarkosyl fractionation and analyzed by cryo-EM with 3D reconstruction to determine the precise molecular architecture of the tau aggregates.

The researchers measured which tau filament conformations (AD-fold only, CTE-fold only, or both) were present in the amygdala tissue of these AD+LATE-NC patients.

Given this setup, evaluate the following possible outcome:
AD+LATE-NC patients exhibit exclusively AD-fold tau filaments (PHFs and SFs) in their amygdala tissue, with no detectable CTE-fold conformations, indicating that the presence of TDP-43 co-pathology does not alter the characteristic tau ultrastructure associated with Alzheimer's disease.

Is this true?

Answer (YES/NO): NO